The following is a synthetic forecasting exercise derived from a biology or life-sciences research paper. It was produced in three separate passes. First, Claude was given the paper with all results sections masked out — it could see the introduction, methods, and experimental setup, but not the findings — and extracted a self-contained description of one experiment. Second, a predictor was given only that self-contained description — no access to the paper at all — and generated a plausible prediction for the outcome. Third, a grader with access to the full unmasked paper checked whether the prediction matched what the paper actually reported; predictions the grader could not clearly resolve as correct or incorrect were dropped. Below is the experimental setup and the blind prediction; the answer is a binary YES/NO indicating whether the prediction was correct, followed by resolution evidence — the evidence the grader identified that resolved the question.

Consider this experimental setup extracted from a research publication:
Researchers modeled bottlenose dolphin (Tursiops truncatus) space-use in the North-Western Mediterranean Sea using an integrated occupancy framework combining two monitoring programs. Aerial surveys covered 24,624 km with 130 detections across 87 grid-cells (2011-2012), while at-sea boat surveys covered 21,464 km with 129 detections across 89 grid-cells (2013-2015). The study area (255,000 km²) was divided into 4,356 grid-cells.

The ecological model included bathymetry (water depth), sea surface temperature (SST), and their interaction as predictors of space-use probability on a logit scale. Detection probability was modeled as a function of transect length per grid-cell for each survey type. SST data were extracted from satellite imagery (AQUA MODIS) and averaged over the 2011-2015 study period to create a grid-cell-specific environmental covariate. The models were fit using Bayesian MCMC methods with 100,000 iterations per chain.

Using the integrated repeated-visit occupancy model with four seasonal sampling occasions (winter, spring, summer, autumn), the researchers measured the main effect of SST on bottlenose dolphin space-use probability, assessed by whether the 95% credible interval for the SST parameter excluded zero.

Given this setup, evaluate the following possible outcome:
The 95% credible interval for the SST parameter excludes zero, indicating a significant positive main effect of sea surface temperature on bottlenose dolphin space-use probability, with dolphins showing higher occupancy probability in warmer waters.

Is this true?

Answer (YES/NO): NO